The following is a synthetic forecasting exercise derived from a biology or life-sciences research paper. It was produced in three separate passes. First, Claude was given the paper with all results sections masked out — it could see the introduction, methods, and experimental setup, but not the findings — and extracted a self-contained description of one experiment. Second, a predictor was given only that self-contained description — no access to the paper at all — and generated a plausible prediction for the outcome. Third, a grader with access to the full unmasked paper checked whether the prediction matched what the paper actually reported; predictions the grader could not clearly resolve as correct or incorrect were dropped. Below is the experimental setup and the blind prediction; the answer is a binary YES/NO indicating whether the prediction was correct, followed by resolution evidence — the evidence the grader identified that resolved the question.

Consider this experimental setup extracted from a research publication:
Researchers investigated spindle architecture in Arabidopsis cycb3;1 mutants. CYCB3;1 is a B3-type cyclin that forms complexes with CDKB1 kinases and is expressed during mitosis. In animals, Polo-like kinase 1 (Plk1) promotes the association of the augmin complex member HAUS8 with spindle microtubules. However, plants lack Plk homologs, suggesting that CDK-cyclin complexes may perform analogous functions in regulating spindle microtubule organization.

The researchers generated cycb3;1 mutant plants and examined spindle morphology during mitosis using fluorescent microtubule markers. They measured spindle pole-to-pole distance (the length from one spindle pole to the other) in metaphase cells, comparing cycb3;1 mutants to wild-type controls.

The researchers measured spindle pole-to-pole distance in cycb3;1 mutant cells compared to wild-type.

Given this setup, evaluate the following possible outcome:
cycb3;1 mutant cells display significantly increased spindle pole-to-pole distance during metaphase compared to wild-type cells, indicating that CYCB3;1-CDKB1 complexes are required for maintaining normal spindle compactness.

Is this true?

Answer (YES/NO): YES